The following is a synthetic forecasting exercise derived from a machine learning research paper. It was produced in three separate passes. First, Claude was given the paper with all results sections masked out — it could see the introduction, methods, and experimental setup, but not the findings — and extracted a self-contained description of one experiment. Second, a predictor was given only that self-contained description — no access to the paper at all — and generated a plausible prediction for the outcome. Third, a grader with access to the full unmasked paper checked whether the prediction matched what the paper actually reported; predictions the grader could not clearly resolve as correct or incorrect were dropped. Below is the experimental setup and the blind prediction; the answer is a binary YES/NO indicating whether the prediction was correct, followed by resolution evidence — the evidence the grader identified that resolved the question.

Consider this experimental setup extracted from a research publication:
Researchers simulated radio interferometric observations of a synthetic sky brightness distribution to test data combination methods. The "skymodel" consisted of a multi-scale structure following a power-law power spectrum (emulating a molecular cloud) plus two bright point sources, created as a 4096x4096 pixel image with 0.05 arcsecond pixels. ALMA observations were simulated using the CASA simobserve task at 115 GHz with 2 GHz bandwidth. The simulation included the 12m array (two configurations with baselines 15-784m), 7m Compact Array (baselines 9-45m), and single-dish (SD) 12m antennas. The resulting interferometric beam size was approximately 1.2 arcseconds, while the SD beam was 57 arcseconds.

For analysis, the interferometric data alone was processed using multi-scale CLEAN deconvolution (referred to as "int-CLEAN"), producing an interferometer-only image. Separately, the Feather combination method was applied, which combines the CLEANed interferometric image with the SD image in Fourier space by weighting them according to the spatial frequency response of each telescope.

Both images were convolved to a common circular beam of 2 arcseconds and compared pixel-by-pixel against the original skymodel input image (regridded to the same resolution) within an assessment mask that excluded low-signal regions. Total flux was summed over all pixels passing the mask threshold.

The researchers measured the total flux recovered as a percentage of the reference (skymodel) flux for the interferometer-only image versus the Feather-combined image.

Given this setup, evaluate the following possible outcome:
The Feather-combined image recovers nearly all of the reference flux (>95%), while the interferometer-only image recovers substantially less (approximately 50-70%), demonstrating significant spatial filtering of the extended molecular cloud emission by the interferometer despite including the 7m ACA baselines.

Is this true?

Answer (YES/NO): NO